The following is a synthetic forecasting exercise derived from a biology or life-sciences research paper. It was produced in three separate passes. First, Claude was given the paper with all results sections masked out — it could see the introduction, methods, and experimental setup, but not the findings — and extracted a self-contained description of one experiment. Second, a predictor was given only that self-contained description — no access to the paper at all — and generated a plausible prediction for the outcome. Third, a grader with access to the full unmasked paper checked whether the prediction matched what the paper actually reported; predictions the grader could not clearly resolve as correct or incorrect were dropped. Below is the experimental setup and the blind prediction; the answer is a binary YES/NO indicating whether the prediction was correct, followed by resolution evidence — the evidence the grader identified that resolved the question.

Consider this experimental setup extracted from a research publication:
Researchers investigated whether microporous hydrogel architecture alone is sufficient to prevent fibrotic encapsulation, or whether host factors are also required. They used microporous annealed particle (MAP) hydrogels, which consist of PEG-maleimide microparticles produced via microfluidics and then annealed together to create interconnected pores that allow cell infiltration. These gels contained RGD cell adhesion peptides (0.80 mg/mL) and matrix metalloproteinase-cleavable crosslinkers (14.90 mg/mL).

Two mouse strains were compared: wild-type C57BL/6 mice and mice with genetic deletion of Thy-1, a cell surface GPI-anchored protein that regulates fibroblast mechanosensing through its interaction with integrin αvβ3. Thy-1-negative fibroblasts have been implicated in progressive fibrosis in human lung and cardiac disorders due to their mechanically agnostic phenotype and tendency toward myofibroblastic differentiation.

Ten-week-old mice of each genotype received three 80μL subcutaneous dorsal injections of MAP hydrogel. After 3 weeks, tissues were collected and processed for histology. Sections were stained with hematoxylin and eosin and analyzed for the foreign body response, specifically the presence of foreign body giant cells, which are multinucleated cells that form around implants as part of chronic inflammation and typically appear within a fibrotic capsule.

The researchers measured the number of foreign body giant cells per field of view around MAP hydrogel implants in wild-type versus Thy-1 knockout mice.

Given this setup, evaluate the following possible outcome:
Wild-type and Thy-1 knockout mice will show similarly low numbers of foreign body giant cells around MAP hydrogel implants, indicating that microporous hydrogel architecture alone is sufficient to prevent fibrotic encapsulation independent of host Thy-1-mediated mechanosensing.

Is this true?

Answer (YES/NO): NO